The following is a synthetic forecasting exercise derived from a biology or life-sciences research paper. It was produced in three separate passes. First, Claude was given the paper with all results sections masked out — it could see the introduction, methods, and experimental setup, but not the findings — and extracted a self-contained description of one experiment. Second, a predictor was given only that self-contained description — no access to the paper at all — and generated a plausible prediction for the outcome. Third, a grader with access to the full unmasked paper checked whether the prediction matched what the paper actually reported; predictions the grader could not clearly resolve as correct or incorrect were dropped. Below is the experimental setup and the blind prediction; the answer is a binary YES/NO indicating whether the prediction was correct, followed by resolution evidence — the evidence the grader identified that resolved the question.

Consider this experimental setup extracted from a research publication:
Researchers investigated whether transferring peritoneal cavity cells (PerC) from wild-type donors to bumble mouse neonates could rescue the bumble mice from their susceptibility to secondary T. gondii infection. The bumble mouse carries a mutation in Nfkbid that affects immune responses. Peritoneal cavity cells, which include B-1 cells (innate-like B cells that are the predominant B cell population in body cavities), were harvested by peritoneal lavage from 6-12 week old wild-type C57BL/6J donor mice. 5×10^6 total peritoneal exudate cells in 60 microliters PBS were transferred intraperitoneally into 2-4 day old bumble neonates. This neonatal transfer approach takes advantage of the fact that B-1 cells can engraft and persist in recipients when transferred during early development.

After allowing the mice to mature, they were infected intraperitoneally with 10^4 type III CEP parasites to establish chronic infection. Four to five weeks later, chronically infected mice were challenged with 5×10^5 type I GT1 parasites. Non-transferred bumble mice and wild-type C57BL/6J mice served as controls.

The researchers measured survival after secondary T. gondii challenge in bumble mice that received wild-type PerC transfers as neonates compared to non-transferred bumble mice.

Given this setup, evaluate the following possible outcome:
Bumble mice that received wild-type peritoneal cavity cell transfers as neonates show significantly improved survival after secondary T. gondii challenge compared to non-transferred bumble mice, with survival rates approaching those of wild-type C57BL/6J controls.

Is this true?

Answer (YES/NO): NO